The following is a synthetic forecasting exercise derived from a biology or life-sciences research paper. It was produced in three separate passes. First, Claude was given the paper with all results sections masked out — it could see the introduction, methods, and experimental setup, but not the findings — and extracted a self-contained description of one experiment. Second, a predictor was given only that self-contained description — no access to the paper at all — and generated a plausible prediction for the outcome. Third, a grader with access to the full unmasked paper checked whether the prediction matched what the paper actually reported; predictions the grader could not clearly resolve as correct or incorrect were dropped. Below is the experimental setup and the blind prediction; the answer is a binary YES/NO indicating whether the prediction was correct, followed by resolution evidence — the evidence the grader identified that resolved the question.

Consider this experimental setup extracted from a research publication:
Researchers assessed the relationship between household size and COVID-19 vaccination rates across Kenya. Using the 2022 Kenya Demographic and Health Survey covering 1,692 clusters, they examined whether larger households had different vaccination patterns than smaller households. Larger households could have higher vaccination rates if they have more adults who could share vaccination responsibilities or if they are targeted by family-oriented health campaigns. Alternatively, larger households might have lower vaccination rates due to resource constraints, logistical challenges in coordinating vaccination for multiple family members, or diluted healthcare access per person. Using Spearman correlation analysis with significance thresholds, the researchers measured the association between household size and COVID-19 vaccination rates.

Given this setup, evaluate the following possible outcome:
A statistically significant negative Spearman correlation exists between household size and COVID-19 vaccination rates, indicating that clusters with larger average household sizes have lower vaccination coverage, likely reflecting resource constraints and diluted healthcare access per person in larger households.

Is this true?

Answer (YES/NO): YES